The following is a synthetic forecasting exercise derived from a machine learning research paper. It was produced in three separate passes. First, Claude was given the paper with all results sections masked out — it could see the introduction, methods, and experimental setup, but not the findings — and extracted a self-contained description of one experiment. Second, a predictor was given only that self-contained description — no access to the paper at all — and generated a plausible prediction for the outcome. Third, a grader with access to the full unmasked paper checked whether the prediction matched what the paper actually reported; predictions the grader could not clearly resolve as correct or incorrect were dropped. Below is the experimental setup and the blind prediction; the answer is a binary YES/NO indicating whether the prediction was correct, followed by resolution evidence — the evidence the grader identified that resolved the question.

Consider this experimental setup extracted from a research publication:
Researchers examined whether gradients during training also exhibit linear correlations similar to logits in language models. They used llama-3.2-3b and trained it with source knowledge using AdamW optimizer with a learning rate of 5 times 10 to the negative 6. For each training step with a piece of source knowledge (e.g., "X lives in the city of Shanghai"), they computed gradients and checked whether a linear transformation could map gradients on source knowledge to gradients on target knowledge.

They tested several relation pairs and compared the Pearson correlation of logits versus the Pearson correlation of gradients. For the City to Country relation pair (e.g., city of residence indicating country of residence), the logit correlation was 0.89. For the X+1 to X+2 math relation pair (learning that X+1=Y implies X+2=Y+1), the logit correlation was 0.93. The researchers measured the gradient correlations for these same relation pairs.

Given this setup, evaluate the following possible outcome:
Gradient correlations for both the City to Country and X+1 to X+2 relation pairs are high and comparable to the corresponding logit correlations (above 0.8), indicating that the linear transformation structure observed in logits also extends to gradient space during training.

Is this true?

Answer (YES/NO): NO